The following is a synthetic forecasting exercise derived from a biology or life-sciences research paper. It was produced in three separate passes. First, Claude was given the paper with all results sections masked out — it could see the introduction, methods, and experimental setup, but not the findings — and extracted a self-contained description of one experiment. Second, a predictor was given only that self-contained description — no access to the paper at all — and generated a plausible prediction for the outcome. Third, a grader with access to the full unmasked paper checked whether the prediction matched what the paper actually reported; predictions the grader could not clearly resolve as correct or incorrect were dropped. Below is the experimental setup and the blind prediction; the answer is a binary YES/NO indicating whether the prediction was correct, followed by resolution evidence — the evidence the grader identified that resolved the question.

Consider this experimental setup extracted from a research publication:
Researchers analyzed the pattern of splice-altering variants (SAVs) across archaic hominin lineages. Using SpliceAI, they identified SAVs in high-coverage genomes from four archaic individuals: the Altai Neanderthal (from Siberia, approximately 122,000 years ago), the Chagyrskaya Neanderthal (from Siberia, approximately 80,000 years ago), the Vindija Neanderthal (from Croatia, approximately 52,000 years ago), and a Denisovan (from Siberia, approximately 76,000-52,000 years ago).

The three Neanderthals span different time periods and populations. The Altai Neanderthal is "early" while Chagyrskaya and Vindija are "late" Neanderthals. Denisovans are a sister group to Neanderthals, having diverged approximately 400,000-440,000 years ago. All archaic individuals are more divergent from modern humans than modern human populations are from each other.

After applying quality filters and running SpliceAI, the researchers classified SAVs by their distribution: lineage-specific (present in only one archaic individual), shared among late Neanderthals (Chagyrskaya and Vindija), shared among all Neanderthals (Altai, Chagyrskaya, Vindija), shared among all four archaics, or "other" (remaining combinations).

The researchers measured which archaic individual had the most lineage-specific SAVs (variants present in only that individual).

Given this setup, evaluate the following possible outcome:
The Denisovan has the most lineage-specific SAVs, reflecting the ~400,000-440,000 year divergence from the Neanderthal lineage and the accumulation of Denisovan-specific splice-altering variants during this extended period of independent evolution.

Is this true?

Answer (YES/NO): YES